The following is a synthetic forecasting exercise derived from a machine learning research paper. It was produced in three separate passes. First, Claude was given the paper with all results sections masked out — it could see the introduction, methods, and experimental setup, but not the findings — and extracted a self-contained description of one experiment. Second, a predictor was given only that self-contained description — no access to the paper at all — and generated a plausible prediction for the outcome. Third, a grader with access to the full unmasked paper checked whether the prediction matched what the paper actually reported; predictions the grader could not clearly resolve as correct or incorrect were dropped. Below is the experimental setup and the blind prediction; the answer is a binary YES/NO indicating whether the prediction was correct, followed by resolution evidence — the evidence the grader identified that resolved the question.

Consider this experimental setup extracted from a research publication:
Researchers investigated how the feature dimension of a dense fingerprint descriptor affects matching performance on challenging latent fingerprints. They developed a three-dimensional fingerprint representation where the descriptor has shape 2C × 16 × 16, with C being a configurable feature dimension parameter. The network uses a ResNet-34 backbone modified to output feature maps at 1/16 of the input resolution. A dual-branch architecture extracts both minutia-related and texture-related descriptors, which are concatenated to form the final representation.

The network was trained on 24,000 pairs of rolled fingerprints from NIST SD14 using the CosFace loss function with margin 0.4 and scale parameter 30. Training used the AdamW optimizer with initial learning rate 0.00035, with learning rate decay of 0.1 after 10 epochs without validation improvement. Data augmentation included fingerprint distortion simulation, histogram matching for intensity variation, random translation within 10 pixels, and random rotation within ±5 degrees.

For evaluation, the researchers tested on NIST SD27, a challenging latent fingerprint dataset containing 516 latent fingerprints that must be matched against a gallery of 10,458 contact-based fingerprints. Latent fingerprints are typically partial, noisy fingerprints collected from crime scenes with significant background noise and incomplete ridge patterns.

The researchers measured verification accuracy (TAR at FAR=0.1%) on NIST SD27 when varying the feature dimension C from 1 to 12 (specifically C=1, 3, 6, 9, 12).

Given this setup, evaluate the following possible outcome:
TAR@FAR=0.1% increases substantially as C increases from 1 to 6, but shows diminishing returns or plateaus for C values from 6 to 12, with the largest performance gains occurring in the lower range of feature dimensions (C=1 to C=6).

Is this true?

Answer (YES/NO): NO